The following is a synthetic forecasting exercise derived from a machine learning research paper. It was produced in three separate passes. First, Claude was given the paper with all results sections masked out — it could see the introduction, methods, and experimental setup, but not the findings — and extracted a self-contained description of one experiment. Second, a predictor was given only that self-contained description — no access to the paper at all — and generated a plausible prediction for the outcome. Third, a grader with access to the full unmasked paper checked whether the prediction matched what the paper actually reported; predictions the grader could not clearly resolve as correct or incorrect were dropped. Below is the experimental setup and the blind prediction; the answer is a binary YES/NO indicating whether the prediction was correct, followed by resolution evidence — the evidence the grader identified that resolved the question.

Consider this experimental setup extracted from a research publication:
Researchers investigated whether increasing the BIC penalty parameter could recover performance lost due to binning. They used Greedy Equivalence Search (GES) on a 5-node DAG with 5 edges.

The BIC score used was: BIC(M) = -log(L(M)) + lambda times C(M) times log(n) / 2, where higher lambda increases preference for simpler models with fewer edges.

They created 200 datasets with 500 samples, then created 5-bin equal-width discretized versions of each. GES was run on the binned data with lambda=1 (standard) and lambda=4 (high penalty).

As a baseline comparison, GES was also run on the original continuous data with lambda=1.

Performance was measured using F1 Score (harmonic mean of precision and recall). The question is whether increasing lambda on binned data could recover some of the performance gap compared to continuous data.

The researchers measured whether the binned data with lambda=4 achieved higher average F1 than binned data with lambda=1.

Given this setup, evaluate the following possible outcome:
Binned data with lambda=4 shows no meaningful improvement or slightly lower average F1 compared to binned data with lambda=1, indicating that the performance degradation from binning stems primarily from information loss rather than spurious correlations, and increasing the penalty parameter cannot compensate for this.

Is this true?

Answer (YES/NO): YES